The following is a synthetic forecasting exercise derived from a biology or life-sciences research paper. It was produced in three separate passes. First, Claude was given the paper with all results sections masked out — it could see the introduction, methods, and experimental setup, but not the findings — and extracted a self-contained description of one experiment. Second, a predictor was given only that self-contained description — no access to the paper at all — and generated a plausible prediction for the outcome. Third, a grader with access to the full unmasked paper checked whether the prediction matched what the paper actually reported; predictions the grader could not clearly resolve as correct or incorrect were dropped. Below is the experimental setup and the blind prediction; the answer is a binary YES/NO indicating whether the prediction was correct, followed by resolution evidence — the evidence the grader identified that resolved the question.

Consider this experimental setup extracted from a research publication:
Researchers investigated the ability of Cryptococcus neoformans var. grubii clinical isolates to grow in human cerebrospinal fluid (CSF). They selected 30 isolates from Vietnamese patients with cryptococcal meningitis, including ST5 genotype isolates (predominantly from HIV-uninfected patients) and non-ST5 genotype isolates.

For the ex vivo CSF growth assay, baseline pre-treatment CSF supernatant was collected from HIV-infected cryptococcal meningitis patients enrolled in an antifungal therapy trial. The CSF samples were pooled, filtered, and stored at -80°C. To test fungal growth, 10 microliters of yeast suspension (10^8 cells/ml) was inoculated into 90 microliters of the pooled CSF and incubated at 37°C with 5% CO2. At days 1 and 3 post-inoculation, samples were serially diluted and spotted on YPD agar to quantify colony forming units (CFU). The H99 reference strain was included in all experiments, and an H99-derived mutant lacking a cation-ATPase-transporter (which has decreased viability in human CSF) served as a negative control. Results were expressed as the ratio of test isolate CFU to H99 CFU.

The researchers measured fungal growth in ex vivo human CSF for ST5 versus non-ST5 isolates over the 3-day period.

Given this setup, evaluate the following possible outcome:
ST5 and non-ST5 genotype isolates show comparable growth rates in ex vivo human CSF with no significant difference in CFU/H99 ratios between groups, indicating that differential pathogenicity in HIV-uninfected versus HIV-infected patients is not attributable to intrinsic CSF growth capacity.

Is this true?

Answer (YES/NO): YES